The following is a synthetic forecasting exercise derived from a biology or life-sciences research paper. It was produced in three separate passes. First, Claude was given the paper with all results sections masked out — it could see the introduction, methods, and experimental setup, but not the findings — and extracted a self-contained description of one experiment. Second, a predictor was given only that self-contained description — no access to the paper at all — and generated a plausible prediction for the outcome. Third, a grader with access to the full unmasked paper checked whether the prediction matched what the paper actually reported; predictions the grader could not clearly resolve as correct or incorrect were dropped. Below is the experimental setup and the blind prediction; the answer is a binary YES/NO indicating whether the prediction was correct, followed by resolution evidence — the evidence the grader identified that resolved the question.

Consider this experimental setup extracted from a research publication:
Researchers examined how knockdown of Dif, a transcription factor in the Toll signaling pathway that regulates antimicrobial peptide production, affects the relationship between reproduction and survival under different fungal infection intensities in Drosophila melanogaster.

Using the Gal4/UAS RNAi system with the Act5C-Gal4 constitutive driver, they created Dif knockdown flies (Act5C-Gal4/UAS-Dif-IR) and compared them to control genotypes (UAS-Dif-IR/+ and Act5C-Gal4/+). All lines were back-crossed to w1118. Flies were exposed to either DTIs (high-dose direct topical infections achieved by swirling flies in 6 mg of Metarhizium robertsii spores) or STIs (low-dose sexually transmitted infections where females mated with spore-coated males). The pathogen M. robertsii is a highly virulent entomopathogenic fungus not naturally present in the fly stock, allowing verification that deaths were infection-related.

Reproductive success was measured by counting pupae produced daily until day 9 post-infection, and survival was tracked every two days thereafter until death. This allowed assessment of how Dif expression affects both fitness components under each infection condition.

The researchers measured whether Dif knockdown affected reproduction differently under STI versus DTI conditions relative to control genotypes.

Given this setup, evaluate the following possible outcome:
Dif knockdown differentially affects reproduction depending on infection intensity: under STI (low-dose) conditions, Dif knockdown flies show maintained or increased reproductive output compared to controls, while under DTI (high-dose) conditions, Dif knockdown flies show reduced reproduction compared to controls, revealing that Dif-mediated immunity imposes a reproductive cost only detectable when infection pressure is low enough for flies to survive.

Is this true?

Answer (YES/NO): YES